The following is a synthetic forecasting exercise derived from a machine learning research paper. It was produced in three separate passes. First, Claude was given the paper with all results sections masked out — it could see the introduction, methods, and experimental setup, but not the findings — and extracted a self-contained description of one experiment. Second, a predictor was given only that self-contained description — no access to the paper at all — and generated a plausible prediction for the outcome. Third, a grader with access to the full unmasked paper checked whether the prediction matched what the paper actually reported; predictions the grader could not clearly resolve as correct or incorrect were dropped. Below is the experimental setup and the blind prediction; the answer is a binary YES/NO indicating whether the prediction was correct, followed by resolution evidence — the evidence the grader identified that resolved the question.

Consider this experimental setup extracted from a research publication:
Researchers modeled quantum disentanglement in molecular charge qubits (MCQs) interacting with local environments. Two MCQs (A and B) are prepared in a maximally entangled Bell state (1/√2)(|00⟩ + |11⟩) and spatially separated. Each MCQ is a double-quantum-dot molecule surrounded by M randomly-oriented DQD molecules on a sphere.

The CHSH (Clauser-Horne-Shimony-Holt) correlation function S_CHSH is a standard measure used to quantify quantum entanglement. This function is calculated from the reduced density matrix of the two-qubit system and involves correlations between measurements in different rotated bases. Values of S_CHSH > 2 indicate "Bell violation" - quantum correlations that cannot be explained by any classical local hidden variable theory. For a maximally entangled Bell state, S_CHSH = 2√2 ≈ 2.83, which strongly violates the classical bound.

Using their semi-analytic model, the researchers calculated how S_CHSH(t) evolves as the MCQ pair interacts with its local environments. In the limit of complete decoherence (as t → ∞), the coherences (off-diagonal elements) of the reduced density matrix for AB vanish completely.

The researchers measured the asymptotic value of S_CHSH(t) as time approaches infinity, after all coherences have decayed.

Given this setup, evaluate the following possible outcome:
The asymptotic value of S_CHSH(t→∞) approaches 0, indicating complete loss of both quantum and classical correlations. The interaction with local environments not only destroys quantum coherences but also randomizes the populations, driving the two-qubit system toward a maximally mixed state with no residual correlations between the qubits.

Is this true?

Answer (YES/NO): NO